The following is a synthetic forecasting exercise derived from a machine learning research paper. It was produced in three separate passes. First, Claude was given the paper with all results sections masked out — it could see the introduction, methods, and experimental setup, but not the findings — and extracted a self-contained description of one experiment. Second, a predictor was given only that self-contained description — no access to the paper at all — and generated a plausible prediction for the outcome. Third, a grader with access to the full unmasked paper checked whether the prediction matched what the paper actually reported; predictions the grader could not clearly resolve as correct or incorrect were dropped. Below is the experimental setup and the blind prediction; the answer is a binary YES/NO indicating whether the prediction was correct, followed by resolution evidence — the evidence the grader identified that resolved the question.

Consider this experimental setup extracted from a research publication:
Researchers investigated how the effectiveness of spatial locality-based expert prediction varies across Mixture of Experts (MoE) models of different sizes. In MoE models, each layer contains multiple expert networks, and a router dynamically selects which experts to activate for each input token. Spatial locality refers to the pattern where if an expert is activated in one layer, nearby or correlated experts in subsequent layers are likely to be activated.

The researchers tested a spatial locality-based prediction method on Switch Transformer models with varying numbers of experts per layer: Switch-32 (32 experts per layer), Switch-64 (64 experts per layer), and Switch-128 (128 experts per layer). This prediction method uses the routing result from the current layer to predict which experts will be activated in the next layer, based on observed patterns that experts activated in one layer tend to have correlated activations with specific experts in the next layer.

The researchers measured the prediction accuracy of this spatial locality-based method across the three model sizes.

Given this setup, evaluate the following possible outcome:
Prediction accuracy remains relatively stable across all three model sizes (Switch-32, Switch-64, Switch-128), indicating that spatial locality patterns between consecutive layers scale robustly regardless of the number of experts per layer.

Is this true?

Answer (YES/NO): NO